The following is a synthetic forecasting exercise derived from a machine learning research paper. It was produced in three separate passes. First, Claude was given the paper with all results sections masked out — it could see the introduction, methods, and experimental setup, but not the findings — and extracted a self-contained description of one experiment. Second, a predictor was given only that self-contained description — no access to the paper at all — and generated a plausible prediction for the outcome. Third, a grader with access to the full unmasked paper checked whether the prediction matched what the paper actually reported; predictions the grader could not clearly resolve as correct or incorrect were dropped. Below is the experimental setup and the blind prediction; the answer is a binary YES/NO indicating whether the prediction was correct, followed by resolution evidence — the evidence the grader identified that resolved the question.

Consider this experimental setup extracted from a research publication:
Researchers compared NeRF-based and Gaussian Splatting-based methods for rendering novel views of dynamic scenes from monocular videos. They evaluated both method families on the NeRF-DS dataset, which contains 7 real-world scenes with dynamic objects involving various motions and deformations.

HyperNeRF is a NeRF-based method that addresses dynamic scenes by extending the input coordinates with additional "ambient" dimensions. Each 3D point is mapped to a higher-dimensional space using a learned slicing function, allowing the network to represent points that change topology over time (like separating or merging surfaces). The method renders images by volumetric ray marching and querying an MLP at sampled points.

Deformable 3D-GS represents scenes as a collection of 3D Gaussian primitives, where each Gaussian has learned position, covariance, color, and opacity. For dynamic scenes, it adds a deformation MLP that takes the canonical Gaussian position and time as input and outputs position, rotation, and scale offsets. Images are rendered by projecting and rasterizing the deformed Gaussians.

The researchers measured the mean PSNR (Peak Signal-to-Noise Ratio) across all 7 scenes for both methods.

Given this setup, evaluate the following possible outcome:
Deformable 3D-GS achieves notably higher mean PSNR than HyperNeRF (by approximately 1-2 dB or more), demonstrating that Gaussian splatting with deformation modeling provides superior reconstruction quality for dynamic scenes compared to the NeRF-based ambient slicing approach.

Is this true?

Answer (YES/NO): NO